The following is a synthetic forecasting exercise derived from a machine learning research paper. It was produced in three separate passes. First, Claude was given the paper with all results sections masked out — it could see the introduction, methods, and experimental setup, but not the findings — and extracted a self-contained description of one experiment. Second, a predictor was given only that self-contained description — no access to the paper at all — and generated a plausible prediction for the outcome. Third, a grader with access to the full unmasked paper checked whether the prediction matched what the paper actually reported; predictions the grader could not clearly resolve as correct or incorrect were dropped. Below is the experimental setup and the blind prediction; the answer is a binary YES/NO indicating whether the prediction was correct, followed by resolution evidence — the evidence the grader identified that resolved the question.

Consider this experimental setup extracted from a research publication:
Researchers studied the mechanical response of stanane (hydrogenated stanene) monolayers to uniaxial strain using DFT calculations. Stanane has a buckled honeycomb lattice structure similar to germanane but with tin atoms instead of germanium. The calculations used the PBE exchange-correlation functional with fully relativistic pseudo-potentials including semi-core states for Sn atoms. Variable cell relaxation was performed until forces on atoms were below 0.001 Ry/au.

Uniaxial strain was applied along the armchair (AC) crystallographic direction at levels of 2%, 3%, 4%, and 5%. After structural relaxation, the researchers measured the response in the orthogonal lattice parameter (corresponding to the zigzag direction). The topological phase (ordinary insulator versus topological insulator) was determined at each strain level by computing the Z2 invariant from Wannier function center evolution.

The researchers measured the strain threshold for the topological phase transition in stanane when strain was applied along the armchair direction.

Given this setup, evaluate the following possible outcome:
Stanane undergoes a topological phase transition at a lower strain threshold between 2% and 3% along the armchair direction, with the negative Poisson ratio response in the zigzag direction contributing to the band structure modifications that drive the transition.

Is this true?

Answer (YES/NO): NO